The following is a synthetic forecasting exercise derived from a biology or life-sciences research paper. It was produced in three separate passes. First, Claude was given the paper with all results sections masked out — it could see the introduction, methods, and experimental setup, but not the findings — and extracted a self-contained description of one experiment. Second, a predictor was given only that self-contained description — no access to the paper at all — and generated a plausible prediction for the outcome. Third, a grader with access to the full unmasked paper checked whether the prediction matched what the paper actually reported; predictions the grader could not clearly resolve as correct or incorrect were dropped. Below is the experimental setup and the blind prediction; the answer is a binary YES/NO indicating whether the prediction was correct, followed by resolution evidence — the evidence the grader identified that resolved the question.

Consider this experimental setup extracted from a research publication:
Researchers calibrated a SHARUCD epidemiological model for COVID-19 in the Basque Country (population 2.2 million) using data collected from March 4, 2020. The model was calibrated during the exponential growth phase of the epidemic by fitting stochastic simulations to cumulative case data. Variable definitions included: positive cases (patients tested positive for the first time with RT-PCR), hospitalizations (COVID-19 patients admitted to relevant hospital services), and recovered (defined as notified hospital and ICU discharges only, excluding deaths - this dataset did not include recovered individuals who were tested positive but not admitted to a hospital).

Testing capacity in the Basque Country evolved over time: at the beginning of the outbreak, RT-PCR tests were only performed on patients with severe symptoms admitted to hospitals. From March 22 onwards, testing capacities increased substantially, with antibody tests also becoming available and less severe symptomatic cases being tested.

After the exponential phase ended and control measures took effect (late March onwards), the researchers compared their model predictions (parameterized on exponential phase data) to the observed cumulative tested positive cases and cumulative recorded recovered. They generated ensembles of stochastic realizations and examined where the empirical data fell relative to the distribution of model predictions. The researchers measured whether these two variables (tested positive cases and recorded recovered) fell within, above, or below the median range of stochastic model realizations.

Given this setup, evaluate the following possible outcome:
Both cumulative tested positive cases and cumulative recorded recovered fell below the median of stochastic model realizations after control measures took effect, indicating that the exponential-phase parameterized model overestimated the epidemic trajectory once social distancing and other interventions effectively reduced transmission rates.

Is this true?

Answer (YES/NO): NO